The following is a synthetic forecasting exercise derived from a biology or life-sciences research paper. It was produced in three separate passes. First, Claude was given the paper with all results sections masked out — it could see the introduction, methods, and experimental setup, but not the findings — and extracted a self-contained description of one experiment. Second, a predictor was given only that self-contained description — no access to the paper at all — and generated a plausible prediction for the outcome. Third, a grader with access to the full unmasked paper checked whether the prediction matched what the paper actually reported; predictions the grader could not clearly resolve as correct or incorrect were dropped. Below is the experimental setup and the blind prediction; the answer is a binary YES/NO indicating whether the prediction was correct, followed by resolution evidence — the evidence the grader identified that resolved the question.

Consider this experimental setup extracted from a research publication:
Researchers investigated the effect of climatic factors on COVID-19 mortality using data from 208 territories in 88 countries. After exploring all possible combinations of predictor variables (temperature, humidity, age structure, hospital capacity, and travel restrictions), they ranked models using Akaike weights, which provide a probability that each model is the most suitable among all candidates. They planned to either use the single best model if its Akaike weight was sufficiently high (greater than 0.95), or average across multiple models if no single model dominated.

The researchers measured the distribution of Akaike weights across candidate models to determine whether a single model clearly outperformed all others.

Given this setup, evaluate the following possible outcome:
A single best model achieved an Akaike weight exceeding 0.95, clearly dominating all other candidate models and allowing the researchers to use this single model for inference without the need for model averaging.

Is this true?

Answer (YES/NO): NO